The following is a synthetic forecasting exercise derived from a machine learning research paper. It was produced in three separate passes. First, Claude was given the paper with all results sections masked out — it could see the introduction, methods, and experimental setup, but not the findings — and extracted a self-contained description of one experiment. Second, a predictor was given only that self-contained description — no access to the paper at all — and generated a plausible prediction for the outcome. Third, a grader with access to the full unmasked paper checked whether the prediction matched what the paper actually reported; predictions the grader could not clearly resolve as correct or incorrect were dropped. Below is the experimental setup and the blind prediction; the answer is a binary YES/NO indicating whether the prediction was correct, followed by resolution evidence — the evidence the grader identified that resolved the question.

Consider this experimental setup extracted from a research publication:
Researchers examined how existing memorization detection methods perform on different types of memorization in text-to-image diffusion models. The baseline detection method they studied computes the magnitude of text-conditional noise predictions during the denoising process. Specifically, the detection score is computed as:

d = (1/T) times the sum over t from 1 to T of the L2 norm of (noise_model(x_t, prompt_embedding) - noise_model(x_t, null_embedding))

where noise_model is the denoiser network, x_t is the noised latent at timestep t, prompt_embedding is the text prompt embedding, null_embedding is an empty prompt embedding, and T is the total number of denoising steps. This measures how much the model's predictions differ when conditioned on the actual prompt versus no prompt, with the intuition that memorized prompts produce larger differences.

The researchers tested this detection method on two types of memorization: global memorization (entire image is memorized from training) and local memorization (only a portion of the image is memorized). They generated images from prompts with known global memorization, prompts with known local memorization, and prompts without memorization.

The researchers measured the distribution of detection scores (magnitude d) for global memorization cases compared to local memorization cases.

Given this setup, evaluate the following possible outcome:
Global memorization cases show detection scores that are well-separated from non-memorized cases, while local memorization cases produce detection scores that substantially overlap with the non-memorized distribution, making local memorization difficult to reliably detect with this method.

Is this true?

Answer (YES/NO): YES